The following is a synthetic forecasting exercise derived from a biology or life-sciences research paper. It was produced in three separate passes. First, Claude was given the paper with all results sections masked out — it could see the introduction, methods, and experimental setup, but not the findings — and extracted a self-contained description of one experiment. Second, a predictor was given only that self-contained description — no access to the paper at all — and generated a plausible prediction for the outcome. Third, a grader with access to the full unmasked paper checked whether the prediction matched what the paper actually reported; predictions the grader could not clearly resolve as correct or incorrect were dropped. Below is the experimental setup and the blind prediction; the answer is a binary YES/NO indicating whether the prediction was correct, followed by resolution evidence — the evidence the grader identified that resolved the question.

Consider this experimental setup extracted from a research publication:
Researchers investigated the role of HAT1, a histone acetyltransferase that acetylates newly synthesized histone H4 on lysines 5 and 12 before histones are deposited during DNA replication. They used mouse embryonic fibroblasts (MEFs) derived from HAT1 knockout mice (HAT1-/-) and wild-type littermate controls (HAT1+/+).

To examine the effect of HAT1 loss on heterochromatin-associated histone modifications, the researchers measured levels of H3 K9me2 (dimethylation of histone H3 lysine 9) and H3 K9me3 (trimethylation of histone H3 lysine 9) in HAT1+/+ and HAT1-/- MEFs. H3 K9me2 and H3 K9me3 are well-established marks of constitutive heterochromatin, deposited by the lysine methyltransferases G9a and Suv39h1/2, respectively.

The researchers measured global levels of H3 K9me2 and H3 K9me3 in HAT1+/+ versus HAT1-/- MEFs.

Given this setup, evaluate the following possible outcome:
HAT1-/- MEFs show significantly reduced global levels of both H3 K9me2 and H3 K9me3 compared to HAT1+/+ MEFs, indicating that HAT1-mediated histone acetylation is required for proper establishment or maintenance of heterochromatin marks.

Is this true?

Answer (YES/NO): NO